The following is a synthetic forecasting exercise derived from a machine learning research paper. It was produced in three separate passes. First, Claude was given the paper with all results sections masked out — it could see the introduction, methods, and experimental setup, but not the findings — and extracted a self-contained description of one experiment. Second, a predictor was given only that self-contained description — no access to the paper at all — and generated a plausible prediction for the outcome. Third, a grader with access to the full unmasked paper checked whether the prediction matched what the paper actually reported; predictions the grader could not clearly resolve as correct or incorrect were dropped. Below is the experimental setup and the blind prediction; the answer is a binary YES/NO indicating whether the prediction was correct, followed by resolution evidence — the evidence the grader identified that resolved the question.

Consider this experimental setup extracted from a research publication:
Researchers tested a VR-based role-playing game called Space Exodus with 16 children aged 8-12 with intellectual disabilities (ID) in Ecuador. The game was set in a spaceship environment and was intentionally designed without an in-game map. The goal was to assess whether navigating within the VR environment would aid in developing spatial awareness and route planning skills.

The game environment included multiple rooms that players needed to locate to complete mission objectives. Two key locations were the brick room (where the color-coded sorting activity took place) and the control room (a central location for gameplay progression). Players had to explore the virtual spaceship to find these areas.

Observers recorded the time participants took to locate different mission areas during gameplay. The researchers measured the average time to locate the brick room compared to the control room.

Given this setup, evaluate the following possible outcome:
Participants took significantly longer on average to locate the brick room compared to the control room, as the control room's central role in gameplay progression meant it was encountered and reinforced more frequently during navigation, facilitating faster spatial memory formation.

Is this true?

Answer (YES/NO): YES